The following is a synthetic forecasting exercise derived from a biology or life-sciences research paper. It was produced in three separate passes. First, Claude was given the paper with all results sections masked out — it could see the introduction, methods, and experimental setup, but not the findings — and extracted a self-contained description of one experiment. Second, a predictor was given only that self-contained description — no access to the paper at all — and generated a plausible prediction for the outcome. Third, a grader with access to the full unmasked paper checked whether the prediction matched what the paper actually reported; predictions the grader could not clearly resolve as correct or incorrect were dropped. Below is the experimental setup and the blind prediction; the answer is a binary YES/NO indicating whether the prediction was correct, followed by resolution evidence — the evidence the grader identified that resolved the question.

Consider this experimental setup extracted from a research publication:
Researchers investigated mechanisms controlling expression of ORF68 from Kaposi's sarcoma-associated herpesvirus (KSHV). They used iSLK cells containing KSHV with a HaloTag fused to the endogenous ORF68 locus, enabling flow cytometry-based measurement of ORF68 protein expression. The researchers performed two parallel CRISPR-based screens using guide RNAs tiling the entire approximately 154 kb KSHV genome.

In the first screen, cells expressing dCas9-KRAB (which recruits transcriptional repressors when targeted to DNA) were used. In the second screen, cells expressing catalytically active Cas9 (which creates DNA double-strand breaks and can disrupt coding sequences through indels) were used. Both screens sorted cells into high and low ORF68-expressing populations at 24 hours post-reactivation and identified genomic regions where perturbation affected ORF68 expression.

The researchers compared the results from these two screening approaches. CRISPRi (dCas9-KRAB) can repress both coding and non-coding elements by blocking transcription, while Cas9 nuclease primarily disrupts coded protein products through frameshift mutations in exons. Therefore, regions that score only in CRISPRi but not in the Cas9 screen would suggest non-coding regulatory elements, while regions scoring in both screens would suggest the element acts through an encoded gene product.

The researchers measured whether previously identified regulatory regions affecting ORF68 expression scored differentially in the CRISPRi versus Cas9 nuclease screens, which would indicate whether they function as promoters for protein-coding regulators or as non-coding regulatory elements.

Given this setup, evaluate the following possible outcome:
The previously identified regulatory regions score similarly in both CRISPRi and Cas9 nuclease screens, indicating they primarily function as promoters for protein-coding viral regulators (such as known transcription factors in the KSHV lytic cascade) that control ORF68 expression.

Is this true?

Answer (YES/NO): NO